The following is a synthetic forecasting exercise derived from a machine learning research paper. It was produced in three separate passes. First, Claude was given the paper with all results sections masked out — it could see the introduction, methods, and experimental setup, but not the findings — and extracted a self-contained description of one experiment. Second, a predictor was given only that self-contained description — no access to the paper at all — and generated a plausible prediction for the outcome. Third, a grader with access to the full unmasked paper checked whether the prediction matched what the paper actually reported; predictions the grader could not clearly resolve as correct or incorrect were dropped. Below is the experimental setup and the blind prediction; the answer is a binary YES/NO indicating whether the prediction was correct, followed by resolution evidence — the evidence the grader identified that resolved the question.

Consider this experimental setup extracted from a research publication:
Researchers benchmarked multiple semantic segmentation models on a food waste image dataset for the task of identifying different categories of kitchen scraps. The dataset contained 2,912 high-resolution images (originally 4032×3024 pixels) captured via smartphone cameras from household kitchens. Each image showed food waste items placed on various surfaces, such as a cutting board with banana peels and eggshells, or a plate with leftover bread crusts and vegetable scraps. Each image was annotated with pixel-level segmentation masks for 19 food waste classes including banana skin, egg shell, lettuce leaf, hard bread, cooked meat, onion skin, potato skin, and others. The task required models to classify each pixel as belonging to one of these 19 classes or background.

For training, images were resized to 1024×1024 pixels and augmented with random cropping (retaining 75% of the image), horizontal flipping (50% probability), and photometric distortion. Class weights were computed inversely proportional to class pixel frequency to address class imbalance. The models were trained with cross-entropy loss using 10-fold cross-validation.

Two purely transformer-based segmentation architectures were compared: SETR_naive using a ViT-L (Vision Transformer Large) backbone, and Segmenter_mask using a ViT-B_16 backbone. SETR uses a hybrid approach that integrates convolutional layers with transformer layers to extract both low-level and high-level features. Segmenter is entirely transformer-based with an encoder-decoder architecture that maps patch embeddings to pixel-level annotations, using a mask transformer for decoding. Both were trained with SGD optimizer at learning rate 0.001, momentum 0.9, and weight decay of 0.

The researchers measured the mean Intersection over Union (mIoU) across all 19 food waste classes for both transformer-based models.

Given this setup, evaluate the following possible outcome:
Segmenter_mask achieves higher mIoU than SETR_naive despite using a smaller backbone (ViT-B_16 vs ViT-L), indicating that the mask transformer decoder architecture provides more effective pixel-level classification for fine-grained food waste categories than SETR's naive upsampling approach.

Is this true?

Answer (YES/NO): YES